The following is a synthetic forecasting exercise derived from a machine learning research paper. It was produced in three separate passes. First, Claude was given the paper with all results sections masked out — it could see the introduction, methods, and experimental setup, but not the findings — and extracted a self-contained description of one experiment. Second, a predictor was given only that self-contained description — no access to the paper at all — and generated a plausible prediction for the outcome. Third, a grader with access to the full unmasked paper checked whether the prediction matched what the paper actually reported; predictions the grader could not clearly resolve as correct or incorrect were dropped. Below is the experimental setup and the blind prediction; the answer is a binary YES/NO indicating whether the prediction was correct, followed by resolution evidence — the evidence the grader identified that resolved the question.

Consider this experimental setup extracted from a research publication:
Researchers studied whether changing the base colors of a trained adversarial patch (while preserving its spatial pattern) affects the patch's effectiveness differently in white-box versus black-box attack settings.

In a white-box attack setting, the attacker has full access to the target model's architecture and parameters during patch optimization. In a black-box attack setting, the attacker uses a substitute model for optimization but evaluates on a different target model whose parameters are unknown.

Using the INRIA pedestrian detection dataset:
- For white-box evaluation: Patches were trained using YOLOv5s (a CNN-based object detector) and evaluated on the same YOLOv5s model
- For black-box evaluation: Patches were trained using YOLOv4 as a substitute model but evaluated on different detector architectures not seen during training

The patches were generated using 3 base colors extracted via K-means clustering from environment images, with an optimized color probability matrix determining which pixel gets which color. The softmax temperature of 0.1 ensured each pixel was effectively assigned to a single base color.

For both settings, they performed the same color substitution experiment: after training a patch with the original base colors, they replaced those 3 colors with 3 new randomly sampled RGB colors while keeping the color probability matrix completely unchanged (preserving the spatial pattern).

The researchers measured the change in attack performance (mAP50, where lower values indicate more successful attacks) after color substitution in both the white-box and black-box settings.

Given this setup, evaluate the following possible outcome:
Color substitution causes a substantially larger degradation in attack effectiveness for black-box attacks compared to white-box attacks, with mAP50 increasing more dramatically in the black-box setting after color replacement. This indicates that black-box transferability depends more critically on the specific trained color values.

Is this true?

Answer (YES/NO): NO